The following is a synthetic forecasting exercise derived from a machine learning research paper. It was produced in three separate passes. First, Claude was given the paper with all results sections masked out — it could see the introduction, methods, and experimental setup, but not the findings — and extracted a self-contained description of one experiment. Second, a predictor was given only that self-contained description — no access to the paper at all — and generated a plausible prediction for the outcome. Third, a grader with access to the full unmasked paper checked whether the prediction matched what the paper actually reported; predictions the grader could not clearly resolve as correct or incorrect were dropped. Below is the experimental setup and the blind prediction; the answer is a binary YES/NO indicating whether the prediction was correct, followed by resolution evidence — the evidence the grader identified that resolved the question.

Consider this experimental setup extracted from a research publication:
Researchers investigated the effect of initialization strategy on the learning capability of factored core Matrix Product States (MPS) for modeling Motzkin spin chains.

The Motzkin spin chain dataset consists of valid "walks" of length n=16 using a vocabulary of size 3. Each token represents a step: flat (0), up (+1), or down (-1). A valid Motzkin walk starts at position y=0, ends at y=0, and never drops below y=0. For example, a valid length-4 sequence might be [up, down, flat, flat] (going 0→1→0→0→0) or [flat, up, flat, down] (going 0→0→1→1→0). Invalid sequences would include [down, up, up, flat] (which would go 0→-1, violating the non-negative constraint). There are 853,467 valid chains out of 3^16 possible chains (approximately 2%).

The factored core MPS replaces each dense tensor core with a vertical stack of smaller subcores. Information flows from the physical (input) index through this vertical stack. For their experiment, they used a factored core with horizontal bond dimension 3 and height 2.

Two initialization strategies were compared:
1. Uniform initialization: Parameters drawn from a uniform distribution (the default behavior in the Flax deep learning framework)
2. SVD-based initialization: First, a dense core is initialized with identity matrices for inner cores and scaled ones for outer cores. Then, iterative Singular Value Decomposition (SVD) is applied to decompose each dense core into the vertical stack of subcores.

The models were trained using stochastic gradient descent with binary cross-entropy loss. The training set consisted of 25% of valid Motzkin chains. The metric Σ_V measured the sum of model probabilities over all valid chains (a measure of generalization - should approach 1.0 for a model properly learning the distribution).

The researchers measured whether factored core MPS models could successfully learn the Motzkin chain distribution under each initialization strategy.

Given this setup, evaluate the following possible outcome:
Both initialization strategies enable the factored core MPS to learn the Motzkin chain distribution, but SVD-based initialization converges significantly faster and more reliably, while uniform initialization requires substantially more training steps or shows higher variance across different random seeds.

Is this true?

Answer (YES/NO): NO